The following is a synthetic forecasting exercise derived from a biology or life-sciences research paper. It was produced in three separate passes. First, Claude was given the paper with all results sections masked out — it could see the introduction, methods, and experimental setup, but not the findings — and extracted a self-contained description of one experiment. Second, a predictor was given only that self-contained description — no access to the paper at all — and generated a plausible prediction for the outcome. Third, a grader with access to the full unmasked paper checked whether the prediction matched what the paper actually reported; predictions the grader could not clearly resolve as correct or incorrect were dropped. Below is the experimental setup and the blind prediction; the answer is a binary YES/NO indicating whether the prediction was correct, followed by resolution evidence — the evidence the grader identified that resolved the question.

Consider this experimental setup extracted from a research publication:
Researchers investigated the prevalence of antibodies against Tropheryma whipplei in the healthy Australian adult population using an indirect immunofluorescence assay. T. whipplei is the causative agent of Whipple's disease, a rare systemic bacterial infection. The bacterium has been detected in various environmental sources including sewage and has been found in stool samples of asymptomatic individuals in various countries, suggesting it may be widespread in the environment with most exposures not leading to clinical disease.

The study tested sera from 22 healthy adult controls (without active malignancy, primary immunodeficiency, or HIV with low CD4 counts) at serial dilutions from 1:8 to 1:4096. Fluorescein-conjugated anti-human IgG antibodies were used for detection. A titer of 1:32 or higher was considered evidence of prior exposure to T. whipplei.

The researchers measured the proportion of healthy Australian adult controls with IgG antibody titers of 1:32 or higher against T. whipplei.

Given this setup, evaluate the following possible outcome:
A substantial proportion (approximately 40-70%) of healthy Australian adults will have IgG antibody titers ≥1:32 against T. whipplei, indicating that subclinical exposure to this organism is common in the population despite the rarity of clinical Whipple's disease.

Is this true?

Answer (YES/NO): NO